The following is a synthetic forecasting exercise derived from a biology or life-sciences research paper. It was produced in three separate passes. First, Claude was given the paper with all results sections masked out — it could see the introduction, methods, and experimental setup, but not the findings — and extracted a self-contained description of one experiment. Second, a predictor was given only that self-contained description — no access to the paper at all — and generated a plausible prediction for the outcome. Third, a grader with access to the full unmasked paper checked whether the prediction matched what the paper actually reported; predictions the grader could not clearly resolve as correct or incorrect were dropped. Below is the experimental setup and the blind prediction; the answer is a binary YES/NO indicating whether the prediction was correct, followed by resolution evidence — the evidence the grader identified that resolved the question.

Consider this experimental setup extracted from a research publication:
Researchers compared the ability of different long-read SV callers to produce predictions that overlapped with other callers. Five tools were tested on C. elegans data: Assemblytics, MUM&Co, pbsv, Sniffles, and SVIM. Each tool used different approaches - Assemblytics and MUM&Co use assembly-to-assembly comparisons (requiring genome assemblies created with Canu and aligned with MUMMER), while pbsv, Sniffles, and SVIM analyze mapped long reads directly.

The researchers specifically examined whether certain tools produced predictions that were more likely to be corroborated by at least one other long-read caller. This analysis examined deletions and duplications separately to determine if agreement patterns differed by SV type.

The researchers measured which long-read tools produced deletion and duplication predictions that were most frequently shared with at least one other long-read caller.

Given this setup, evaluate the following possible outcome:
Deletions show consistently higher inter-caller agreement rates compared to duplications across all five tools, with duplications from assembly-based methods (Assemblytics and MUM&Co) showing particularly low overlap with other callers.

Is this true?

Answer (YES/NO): NO